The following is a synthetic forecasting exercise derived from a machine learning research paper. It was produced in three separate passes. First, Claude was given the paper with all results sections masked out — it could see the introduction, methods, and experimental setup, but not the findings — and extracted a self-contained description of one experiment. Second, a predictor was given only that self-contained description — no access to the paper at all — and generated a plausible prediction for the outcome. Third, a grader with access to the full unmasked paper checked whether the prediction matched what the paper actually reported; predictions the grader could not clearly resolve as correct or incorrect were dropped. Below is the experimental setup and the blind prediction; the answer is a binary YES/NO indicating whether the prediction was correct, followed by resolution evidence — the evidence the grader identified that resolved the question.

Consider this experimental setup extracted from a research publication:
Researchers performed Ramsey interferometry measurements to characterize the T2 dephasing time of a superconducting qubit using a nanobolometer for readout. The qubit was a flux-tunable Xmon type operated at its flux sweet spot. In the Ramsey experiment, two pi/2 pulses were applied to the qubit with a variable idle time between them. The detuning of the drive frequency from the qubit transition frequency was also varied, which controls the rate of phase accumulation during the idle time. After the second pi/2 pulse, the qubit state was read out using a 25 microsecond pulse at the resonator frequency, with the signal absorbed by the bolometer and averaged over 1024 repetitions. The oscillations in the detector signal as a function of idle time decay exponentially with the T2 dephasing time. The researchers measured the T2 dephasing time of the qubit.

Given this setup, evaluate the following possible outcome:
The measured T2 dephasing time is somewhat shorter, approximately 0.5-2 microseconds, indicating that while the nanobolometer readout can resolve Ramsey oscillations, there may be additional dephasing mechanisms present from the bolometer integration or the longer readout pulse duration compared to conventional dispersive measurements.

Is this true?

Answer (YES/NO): NO